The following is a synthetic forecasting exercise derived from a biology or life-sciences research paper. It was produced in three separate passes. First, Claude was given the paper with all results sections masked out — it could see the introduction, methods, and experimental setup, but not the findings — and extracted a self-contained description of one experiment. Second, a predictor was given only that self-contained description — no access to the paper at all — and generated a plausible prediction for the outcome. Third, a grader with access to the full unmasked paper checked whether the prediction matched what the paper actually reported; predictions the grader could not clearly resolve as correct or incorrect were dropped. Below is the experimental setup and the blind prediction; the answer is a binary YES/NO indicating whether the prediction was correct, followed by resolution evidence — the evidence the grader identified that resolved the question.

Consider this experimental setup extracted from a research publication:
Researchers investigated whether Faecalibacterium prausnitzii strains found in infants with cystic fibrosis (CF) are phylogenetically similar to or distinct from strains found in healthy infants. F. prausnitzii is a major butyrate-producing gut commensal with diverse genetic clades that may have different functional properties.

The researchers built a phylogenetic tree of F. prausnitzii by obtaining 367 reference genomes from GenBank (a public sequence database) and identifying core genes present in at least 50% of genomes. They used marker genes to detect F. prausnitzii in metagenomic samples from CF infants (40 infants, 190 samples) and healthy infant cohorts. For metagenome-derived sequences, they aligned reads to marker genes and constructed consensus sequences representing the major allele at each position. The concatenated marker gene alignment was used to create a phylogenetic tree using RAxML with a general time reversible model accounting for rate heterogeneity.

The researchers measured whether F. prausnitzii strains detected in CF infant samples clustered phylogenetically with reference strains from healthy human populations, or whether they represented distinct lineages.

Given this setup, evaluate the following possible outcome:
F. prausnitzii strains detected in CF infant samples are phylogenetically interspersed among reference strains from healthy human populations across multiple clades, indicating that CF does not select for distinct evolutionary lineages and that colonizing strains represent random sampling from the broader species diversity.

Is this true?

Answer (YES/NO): NO